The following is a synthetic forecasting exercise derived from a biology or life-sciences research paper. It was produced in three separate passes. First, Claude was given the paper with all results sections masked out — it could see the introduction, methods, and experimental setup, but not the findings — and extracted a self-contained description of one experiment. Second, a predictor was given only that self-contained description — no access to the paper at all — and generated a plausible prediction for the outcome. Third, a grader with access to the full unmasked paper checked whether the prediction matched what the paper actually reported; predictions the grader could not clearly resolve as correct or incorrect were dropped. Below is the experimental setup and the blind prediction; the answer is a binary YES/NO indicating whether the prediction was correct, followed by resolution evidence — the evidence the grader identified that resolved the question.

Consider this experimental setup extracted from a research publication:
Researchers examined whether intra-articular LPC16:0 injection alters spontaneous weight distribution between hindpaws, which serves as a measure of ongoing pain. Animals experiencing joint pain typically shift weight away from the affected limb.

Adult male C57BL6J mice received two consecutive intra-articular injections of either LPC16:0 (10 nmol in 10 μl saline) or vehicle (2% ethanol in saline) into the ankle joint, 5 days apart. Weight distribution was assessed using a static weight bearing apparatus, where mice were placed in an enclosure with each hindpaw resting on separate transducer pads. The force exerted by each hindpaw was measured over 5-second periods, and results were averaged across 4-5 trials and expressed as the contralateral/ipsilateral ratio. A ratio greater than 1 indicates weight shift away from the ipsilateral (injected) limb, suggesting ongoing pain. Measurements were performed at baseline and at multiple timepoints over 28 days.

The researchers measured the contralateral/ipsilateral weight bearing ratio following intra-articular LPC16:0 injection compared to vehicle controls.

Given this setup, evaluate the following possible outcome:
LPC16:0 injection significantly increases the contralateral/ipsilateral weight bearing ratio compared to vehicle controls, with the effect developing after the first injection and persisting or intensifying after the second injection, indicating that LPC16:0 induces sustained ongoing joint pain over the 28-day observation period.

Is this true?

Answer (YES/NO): NO